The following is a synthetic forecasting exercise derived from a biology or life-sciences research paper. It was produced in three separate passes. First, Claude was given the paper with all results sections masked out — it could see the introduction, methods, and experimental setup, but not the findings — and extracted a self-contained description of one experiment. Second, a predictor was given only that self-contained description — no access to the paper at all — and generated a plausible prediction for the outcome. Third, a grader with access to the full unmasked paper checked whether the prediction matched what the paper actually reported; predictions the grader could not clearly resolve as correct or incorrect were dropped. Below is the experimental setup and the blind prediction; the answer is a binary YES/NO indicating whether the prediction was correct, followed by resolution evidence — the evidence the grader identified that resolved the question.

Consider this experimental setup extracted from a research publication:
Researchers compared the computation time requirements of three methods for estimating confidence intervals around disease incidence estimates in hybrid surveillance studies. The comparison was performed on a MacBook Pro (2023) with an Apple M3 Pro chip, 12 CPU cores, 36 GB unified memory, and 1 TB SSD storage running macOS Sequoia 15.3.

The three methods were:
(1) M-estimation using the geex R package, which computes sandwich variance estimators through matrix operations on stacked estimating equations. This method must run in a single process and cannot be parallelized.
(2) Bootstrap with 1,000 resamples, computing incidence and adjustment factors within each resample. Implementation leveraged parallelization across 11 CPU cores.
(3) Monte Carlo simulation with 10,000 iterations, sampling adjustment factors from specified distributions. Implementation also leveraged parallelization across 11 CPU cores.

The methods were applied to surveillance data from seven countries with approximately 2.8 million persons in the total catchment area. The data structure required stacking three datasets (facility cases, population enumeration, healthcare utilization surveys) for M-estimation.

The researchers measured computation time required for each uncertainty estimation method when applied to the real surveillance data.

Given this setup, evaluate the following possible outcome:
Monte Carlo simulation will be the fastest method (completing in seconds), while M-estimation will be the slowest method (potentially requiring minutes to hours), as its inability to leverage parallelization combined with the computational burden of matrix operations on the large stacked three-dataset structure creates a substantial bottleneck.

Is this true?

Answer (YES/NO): YES